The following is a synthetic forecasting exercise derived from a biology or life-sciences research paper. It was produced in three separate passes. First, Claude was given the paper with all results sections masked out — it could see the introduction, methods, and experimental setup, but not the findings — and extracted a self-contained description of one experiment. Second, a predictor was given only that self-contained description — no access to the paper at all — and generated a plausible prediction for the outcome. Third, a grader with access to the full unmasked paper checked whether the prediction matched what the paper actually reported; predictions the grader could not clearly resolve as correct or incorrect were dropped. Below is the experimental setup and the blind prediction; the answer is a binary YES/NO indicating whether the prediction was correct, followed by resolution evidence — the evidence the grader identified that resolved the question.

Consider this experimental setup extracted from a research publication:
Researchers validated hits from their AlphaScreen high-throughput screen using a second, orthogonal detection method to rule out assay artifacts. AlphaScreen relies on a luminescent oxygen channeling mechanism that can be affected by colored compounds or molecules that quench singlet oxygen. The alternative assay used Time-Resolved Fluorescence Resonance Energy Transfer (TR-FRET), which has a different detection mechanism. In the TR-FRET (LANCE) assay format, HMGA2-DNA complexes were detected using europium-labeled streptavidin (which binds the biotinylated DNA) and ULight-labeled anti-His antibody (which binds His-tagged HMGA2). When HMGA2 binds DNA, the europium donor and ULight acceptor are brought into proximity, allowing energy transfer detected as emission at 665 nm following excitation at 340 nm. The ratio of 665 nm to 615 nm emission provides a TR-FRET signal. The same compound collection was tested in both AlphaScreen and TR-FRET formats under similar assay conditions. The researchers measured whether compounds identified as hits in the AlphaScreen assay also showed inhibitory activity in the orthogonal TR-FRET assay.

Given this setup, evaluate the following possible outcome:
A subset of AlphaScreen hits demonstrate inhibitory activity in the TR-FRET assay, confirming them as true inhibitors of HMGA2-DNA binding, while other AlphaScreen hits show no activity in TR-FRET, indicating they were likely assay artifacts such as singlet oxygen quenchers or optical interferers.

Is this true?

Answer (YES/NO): YES